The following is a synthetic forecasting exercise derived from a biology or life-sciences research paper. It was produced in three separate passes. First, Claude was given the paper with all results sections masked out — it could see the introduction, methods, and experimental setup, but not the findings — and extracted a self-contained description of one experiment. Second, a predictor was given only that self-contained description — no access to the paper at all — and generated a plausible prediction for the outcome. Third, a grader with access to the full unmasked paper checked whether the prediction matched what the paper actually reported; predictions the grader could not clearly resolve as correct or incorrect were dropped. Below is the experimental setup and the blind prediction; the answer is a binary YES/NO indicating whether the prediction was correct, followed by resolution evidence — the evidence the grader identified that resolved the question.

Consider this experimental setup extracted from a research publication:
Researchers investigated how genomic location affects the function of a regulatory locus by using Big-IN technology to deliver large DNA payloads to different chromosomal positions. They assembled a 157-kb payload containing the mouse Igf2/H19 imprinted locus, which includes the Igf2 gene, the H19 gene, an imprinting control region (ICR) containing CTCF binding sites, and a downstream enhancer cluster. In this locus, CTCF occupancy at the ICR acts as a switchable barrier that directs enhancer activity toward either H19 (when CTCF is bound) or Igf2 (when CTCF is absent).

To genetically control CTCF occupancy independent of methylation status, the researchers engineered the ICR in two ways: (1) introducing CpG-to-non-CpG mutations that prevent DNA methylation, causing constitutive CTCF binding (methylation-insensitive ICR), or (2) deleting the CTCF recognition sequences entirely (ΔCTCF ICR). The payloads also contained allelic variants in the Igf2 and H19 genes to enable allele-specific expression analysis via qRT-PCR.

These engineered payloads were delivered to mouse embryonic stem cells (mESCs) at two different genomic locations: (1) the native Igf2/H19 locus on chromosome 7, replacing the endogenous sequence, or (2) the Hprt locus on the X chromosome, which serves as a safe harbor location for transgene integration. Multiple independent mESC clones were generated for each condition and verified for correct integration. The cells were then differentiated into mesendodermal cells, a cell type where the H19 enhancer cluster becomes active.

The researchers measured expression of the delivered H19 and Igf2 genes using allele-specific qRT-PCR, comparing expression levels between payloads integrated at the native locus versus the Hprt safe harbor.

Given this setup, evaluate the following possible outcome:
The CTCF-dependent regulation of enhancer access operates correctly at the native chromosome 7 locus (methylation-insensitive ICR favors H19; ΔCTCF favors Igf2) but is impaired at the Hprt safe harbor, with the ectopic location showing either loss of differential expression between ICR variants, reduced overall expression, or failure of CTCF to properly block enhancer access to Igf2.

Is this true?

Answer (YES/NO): NO